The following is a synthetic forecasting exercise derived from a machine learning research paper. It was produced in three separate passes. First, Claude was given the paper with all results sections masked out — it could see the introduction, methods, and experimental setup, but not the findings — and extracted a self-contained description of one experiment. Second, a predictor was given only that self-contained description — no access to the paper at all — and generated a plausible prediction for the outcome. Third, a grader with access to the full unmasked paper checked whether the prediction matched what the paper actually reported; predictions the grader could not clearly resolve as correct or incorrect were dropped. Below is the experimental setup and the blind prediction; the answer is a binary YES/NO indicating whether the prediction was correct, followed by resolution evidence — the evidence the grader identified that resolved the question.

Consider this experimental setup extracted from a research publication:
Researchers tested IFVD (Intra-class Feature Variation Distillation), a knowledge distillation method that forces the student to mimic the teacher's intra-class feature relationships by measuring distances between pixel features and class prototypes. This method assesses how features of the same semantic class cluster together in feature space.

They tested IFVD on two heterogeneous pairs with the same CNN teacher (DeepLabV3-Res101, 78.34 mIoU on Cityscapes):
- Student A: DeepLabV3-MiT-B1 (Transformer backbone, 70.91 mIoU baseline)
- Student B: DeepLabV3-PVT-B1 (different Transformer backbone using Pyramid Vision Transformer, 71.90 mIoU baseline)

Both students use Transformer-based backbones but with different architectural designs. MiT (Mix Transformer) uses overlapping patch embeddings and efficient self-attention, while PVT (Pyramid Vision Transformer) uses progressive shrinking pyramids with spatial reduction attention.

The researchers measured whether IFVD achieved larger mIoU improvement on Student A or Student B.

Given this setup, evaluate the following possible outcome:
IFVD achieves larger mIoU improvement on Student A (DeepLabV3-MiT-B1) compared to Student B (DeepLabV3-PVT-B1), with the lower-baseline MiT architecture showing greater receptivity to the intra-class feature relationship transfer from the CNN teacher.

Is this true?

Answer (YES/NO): YES